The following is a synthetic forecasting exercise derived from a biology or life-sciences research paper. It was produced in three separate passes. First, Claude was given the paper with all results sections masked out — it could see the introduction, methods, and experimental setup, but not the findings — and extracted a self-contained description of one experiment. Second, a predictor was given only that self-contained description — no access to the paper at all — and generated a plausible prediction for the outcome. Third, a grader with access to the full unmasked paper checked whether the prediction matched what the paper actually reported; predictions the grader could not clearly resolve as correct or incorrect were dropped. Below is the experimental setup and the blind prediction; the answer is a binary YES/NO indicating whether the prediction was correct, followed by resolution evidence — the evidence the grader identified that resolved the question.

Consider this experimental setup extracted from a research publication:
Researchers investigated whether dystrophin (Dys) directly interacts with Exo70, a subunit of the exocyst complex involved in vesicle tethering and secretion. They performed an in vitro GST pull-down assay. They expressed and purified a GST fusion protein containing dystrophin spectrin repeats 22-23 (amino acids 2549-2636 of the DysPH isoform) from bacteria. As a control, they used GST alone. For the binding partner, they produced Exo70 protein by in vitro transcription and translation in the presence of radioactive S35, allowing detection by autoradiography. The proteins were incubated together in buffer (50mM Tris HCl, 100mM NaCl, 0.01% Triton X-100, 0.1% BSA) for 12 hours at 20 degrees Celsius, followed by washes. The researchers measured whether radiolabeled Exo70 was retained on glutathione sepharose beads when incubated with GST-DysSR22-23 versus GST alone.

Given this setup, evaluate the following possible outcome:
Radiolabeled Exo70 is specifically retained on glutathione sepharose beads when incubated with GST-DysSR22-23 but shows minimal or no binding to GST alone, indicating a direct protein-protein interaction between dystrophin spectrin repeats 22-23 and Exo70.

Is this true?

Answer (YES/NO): YES